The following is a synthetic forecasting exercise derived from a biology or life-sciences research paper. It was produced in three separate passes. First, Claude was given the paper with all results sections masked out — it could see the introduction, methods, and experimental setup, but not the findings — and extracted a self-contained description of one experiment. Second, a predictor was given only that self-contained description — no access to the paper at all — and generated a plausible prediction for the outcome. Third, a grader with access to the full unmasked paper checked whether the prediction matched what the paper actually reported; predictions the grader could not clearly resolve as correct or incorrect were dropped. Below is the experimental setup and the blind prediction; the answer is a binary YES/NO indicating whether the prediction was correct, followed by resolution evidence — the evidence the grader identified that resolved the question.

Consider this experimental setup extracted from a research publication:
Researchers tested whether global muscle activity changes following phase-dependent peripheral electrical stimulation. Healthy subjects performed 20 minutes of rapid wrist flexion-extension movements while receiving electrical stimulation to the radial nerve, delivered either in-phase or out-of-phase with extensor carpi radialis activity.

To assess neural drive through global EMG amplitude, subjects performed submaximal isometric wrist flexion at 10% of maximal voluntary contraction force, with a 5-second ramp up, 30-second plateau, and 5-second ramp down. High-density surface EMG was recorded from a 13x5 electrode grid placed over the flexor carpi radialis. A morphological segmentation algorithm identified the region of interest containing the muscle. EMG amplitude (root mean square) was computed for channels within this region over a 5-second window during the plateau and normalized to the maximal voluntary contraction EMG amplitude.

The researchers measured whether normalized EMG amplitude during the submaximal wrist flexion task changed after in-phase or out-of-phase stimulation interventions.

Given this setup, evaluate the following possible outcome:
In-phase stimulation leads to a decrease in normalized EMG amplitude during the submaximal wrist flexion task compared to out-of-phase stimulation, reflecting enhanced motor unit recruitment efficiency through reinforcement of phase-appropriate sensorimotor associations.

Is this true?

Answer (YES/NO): NO